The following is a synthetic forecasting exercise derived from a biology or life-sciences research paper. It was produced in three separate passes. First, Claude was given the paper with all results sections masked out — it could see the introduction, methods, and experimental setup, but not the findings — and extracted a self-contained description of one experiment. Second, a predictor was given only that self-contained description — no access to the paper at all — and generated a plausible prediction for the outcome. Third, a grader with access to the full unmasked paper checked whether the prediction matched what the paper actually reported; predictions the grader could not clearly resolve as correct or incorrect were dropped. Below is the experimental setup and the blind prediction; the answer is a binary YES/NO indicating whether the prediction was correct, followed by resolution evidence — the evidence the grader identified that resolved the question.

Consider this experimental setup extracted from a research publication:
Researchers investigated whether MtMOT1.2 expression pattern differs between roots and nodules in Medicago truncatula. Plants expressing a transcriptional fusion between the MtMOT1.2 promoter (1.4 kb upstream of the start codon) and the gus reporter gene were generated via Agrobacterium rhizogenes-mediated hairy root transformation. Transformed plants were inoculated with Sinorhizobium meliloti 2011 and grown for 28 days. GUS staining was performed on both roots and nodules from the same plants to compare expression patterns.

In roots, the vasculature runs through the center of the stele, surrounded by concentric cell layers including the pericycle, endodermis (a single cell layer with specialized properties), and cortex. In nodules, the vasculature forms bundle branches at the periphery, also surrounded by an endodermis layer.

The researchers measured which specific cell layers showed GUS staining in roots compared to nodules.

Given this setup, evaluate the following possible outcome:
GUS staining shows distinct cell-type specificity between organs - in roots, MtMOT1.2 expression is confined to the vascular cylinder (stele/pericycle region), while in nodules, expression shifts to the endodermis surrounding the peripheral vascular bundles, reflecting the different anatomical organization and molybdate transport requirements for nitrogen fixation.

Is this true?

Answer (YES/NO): NO